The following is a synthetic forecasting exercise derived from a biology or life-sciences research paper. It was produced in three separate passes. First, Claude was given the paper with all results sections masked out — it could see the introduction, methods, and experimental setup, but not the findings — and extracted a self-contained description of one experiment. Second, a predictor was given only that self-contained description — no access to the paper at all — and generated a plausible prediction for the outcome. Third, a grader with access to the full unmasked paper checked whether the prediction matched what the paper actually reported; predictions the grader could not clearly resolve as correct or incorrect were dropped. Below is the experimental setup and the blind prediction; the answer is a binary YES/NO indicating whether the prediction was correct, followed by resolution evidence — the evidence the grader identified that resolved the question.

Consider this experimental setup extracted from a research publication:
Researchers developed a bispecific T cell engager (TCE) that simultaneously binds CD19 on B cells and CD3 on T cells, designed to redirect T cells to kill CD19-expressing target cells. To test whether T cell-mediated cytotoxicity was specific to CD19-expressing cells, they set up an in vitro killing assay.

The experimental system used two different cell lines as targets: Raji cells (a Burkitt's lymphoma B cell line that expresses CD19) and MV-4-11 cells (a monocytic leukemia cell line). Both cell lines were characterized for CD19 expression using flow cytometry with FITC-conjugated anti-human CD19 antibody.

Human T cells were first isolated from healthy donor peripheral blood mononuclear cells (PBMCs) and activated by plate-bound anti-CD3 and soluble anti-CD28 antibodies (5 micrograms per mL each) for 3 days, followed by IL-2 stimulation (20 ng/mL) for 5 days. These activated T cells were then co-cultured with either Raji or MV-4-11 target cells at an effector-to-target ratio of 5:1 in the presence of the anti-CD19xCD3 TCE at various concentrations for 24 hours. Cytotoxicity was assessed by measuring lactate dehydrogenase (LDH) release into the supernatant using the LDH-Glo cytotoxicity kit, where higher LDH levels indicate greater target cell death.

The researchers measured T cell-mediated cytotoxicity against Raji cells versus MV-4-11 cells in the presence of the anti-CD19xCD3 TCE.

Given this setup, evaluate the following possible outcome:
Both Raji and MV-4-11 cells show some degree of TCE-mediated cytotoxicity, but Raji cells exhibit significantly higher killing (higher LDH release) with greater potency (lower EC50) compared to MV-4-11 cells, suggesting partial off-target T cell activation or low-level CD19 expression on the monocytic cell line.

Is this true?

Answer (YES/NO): NO